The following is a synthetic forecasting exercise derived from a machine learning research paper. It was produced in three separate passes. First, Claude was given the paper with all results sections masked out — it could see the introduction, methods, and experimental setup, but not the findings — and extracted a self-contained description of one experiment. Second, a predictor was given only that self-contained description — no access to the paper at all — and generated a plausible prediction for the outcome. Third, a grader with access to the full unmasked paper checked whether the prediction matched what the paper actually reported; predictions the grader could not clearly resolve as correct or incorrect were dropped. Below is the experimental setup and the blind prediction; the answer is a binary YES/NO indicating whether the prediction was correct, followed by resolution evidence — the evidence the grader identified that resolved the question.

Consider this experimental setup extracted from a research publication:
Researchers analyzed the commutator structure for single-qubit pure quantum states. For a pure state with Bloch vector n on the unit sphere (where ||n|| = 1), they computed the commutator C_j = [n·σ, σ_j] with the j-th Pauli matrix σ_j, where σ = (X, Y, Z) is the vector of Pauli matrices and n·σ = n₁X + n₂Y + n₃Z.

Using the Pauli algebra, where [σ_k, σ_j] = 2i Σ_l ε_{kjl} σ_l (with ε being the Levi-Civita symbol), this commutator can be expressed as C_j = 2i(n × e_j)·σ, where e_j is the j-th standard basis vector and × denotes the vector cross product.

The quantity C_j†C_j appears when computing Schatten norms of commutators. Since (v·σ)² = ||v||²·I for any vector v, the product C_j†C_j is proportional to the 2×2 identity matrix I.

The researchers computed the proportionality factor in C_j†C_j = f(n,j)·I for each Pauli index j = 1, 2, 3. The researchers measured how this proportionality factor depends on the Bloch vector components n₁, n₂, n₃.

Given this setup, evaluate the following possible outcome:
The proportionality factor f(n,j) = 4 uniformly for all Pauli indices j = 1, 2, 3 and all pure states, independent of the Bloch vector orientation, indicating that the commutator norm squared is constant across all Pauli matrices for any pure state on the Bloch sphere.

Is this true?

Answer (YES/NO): NO